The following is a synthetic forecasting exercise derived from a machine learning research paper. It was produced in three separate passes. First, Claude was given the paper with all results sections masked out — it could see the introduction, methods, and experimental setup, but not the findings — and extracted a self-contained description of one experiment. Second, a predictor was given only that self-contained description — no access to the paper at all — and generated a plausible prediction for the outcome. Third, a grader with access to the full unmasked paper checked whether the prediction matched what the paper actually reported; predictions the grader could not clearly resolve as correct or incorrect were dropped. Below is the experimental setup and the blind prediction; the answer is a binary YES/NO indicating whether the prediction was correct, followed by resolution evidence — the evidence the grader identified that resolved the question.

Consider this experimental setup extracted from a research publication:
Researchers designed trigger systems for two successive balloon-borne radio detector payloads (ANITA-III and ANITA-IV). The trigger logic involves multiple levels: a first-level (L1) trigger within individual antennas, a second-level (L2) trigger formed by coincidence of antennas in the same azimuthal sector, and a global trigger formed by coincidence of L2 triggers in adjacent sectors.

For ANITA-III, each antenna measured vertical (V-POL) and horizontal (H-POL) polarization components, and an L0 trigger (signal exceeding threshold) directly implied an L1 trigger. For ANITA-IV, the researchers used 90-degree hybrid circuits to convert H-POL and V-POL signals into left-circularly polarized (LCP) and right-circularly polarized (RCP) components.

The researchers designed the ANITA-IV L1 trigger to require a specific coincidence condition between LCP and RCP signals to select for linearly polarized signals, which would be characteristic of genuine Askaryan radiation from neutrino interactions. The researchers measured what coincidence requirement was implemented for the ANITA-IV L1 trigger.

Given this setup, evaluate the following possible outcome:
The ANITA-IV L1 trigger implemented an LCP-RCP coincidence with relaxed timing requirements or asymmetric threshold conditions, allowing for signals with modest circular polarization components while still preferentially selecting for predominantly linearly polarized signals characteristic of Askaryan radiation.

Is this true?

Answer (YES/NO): NO